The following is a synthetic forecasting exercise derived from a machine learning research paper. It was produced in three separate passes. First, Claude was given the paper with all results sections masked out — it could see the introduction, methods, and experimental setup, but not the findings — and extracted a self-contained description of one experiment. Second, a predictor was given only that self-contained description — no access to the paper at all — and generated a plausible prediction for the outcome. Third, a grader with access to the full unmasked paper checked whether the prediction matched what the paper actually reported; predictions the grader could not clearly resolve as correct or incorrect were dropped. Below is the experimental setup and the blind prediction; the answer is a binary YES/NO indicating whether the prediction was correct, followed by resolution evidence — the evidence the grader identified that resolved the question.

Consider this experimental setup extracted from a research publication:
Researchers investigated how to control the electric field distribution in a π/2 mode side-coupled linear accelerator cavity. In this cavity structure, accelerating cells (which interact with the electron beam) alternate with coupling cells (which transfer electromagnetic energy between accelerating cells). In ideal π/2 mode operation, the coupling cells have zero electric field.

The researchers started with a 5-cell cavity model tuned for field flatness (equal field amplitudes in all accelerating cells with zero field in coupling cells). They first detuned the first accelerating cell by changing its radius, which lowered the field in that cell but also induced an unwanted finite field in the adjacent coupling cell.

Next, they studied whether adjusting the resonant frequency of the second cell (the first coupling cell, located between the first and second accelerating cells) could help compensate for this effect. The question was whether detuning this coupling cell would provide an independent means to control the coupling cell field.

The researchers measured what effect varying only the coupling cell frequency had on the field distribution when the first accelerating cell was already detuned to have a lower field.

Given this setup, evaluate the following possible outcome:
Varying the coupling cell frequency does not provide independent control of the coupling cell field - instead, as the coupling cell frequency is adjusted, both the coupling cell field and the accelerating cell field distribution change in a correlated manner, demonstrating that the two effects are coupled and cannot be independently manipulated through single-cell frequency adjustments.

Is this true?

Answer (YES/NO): YES